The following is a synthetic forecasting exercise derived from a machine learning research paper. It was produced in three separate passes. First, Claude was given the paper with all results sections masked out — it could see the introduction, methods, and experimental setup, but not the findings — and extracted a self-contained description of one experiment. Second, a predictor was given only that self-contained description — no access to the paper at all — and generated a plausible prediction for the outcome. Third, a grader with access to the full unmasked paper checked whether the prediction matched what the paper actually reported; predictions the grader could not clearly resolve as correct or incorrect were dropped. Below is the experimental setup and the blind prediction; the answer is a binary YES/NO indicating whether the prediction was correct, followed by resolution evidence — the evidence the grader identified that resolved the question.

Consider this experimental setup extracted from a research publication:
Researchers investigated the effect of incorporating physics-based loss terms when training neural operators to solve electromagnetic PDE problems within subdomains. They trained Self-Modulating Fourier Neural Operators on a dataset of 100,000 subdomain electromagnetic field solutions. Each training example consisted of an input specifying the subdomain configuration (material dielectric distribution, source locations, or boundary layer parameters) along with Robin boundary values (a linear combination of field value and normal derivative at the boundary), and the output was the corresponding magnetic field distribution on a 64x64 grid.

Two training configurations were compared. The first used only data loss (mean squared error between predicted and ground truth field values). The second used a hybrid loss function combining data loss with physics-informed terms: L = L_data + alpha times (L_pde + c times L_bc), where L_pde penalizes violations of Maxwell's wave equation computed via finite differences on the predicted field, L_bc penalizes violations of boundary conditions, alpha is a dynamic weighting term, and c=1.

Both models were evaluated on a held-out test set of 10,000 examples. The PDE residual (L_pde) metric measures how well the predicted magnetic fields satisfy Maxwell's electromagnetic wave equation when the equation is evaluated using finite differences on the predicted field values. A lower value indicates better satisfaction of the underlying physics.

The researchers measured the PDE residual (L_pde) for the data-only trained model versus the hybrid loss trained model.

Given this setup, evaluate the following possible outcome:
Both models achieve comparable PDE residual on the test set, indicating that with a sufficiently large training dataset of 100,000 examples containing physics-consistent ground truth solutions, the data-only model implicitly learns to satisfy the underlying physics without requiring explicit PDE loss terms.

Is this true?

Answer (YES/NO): NO